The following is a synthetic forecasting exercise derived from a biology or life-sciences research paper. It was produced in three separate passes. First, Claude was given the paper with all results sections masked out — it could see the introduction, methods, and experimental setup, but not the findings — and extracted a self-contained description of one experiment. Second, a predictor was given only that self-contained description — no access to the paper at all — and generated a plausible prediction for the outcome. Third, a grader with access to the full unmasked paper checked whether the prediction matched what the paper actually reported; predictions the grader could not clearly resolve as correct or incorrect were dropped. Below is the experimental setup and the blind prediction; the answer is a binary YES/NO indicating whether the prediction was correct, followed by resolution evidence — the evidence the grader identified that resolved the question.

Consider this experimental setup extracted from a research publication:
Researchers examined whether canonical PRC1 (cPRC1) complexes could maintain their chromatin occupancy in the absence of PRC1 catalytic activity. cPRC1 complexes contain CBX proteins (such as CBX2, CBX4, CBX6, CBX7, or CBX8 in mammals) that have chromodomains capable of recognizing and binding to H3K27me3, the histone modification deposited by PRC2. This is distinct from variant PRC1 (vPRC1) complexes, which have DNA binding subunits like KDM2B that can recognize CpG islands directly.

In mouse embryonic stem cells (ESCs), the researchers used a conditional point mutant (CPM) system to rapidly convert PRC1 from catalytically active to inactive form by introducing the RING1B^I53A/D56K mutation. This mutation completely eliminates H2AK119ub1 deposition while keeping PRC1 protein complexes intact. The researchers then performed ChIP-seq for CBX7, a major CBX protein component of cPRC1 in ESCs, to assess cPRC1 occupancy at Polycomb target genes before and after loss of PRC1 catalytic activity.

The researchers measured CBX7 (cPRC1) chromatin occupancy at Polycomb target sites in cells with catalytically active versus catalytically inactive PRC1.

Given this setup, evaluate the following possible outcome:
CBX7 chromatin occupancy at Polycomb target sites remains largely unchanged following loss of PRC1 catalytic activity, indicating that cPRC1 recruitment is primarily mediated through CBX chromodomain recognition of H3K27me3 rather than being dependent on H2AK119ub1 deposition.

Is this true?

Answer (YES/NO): NO